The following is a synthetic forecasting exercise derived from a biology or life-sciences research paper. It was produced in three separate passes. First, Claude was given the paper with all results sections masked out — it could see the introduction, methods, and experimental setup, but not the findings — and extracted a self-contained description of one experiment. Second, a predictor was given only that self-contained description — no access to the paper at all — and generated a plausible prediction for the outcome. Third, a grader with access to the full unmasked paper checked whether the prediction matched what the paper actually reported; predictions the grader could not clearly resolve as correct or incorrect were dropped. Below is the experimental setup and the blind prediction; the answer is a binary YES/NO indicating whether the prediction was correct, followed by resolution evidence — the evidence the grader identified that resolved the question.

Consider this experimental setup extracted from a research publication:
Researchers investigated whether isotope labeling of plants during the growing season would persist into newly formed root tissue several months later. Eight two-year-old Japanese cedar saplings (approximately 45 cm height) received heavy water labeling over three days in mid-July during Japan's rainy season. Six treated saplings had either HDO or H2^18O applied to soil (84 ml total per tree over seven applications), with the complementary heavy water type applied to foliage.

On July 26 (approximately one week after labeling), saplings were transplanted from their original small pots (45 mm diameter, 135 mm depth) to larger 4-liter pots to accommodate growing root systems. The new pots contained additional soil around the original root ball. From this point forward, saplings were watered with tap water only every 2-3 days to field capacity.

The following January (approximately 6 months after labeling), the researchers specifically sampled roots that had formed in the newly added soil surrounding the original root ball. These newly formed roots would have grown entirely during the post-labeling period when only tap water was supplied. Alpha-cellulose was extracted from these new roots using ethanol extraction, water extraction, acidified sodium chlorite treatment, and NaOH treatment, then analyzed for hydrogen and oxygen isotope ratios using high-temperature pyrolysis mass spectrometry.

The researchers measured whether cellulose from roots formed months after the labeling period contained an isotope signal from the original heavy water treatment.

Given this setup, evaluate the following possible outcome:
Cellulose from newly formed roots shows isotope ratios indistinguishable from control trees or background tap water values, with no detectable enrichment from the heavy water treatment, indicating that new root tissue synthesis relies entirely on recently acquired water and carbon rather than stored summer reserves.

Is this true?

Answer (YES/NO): YES